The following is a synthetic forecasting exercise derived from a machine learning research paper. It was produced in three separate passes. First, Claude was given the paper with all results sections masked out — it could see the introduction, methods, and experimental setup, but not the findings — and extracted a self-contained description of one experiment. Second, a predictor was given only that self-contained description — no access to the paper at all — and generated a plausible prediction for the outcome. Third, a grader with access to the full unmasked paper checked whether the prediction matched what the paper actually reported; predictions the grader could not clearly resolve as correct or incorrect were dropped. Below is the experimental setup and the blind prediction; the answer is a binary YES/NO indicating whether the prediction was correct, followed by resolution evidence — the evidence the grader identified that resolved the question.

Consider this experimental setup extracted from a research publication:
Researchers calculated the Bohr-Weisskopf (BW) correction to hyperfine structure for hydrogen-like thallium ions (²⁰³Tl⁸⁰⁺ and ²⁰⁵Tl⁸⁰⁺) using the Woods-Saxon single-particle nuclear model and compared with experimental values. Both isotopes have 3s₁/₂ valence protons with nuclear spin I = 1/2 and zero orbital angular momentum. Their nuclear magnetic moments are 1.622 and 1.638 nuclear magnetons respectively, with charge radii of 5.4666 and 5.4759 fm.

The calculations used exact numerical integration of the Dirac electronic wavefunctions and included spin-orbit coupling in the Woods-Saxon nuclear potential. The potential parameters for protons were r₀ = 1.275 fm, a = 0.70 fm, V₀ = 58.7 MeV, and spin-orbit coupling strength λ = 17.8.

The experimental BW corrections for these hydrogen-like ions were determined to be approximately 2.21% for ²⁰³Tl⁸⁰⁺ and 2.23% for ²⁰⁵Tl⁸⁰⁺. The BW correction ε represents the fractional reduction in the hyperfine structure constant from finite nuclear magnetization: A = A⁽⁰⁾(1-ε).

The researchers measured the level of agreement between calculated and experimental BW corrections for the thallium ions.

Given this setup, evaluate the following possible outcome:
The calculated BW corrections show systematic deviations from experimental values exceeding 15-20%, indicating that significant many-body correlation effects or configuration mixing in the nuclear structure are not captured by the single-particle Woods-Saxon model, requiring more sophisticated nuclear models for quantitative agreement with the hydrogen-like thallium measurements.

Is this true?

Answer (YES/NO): NO